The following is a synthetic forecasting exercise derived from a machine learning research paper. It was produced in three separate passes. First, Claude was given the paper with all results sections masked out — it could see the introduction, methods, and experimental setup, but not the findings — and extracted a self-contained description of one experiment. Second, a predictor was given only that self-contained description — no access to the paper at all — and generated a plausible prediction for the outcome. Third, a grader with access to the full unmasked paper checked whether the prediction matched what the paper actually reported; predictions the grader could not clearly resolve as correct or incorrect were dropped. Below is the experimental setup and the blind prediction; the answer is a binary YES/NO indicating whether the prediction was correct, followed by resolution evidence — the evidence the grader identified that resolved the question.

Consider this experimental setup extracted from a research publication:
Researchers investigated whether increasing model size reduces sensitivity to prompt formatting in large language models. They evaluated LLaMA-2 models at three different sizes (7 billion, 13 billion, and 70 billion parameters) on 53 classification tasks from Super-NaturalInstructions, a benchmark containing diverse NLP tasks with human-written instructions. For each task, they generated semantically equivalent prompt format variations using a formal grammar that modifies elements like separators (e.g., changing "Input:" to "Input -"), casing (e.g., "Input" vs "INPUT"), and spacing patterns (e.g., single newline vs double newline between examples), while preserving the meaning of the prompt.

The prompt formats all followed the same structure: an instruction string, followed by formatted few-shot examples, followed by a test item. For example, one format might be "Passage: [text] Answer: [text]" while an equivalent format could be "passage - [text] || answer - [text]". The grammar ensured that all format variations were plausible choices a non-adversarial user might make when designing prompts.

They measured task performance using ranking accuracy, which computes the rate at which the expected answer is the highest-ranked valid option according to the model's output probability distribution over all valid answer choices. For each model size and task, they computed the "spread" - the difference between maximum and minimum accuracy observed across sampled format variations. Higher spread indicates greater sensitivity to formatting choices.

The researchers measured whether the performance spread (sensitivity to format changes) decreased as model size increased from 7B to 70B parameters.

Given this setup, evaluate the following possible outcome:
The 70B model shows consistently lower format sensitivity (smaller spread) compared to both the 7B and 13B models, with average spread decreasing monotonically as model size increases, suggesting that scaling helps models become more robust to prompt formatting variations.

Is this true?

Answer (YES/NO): NO